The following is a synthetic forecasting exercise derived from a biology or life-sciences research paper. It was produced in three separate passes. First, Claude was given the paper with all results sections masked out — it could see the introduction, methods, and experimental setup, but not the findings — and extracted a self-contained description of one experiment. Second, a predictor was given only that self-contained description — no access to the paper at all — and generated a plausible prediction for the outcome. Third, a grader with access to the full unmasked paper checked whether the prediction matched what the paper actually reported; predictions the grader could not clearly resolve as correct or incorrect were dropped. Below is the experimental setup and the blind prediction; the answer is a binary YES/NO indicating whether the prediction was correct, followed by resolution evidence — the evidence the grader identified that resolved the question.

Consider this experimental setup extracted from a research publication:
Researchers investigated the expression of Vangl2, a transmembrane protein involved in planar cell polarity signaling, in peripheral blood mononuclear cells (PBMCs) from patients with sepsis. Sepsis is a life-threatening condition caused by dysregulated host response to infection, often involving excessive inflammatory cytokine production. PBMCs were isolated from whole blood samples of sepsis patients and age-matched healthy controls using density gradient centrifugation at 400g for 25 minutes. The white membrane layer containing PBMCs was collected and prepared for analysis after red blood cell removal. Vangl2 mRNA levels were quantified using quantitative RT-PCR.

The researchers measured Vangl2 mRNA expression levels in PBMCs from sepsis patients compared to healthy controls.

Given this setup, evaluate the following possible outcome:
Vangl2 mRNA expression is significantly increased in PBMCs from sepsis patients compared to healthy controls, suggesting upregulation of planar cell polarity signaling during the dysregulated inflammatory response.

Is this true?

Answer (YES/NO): YES